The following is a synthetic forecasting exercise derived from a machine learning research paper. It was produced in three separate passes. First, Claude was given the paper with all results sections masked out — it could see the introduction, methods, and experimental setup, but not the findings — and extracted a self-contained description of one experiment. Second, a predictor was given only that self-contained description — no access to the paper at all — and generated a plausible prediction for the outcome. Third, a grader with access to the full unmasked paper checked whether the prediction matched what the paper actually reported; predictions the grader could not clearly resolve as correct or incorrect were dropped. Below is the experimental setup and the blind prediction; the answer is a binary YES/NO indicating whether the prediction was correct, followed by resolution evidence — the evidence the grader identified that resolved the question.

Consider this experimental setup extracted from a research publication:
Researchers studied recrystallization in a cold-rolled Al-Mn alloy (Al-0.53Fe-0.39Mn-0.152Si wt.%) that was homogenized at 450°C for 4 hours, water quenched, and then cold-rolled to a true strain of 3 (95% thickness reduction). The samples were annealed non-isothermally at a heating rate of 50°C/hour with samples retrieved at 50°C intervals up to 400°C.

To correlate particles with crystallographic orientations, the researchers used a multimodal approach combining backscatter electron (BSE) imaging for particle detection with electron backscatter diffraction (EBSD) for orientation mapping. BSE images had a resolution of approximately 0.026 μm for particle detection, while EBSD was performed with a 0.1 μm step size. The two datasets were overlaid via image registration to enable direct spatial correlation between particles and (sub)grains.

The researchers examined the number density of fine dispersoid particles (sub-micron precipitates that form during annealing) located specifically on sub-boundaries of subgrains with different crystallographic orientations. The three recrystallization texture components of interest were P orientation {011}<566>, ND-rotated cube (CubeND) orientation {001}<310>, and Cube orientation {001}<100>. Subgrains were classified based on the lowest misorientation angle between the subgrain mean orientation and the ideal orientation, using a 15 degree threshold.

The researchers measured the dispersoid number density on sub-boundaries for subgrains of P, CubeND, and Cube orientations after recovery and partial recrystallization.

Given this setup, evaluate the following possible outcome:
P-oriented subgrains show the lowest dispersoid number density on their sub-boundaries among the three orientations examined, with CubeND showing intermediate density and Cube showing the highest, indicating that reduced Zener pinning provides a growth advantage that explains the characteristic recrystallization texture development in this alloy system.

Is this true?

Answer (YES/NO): NO